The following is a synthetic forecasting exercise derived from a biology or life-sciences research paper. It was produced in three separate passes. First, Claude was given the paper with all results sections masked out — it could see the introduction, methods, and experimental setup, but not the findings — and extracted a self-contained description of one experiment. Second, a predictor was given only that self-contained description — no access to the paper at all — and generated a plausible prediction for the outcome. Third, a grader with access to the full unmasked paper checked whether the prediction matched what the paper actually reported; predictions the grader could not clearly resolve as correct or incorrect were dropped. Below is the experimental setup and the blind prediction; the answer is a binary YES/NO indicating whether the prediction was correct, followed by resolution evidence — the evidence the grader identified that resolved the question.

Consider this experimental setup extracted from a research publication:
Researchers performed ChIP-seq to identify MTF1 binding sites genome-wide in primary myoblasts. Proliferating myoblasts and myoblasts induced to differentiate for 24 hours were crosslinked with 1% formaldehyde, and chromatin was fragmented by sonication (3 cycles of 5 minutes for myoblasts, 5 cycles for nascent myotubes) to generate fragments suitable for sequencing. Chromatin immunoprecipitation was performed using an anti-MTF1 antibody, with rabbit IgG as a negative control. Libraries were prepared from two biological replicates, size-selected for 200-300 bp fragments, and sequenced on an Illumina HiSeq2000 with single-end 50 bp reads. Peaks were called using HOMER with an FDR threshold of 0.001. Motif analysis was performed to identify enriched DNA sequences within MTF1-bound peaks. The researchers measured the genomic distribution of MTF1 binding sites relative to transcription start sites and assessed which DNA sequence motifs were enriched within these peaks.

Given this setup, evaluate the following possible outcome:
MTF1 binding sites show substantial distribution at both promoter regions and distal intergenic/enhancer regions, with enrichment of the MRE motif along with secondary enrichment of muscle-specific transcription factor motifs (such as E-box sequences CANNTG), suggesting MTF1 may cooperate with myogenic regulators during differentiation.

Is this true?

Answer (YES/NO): NO